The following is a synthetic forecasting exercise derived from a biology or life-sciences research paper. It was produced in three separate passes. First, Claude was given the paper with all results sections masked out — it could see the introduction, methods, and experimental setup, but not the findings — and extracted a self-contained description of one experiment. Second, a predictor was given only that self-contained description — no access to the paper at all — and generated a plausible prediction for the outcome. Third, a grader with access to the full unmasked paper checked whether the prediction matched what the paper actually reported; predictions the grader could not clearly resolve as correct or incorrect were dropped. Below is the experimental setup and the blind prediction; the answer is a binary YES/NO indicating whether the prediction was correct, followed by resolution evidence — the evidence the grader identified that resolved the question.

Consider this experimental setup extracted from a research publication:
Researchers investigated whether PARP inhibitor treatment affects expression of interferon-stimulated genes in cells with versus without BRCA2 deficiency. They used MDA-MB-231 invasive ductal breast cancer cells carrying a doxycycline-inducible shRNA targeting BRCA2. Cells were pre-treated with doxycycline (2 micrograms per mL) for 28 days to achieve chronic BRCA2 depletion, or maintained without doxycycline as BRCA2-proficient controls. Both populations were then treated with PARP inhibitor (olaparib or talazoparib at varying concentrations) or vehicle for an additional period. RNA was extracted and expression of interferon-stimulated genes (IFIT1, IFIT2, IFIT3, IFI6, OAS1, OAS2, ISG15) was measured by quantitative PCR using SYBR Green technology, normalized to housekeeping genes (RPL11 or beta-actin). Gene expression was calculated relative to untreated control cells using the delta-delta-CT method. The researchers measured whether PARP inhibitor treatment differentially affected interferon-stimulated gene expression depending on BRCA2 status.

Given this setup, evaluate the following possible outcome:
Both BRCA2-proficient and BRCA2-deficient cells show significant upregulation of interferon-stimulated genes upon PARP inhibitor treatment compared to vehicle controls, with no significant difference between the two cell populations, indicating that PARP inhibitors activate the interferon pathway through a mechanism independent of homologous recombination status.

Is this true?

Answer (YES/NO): NO